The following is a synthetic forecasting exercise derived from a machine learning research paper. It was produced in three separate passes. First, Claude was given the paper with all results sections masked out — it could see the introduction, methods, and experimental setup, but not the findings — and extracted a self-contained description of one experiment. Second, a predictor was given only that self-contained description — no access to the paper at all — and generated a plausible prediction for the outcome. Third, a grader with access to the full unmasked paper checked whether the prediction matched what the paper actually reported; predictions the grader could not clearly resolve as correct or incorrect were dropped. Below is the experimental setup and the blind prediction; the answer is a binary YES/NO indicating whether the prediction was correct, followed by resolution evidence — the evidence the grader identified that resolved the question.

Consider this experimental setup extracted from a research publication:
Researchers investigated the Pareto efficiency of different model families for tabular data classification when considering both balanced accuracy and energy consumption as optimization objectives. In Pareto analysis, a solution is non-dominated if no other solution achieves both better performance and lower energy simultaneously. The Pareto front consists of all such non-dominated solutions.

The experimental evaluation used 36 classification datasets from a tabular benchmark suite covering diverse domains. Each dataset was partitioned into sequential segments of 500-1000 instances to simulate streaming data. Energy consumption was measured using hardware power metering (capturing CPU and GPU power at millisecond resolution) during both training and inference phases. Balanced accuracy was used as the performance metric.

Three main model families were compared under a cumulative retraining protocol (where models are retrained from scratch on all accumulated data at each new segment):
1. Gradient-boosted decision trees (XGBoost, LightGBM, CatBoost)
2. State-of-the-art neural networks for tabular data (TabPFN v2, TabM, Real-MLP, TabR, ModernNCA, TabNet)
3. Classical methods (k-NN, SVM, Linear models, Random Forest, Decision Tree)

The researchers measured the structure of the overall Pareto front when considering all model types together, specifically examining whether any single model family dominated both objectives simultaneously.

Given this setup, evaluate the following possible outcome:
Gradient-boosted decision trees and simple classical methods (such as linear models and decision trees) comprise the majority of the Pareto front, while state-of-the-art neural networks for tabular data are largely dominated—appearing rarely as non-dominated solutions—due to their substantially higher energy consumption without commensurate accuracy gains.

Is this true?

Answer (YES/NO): NO